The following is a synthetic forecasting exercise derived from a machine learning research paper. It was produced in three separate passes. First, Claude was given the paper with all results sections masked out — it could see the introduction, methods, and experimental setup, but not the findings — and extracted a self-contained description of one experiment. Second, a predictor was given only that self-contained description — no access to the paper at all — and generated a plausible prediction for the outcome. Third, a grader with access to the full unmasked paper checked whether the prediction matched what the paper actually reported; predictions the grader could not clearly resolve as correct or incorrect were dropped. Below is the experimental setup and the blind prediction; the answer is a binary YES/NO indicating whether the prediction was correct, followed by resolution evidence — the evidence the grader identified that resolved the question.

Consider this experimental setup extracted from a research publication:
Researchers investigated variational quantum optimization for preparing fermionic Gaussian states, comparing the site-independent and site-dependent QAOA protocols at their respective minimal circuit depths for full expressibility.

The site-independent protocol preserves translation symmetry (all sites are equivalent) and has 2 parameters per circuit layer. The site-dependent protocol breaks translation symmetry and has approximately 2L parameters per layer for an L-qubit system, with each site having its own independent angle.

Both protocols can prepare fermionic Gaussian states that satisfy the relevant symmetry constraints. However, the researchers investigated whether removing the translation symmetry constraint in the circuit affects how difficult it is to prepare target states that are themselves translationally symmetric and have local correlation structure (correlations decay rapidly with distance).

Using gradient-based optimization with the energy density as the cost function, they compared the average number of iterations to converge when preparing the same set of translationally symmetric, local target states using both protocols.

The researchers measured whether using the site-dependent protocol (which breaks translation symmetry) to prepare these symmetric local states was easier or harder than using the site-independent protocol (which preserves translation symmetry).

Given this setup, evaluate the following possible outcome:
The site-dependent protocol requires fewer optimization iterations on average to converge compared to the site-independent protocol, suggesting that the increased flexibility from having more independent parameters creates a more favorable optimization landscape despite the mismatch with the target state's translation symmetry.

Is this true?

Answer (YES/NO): NO